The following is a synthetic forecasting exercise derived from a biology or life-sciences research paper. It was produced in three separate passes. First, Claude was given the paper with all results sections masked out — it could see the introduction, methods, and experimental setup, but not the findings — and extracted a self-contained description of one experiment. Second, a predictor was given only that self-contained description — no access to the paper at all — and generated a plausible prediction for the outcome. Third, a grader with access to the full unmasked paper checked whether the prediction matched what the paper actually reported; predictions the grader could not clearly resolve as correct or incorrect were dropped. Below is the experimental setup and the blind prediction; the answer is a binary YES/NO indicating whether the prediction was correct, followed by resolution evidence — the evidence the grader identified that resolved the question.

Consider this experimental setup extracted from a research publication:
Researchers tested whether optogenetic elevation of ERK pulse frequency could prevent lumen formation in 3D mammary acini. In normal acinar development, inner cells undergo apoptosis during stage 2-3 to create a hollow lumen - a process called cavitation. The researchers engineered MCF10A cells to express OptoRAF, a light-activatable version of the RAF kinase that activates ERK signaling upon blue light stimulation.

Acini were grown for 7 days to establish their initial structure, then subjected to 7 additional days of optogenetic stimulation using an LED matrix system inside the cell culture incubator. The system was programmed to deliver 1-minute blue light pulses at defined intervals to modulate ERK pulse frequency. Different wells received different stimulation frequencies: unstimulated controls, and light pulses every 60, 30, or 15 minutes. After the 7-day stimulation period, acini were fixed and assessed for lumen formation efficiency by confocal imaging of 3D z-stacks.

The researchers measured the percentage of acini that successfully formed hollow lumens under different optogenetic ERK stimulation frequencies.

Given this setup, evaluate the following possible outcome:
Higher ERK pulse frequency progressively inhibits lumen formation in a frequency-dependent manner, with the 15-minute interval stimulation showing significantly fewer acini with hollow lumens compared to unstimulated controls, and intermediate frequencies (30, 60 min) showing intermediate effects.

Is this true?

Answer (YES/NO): NO